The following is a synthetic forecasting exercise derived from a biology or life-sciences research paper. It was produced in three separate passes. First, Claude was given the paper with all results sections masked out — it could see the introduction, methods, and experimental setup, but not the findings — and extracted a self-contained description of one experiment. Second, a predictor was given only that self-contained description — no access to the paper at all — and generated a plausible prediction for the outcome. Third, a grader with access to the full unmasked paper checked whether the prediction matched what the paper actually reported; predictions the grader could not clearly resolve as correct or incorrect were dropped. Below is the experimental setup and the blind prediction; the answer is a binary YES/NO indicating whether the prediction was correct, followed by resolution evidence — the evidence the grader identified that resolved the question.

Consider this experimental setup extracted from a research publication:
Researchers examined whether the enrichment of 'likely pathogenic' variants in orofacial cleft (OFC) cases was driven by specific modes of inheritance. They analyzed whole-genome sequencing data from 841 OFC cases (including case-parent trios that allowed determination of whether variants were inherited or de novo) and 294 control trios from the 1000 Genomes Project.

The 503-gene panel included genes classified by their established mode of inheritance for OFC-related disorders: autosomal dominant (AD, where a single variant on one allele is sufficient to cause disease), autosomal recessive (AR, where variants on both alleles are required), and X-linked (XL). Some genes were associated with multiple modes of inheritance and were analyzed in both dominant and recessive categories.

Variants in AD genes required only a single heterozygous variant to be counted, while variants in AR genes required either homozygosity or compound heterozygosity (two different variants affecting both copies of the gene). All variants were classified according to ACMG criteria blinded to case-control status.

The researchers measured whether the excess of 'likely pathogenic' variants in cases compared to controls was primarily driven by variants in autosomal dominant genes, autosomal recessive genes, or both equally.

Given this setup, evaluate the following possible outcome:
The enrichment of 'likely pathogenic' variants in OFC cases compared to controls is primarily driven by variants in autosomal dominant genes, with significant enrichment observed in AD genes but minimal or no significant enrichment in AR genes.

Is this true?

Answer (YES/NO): YES